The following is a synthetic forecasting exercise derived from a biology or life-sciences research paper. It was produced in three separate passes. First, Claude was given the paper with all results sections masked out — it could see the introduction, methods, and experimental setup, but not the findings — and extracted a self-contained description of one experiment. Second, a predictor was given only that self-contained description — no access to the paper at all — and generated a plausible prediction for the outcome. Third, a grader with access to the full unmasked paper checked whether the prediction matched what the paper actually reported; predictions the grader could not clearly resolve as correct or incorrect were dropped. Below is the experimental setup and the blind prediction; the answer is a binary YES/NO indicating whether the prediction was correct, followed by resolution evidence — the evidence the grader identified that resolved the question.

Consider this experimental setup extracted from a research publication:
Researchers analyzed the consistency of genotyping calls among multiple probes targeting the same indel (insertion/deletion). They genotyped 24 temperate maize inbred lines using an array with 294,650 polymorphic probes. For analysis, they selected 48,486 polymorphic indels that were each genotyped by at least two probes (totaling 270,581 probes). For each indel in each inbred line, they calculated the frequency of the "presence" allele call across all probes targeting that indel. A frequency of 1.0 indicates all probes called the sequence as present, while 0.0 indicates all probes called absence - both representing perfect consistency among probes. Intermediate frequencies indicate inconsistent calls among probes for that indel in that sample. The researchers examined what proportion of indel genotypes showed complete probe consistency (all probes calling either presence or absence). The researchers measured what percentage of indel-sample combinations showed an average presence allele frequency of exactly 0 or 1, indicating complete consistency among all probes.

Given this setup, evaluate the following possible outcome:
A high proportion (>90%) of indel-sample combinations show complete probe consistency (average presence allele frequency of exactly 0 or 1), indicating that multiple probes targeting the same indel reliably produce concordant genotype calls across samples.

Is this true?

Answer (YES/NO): NO